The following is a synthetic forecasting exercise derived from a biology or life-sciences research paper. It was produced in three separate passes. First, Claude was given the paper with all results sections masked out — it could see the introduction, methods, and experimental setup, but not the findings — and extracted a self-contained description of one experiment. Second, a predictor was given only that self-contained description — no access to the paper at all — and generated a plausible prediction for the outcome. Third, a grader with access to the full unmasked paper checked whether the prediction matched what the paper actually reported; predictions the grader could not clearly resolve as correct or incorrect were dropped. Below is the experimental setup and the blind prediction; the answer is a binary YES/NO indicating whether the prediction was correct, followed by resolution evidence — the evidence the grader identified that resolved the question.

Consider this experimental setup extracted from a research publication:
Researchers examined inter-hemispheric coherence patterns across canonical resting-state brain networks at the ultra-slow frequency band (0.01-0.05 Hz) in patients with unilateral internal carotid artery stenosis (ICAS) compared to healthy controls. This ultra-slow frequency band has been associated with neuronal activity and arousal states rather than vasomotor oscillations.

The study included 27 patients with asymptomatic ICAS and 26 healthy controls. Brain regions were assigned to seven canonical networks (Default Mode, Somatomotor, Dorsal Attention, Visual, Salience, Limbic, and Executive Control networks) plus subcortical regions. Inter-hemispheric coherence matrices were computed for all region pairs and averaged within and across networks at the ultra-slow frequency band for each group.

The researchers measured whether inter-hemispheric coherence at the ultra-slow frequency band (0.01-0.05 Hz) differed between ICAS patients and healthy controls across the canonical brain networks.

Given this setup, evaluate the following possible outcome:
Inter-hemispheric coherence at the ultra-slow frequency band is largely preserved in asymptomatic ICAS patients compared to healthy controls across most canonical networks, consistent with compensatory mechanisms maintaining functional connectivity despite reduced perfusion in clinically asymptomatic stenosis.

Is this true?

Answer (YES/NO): YES